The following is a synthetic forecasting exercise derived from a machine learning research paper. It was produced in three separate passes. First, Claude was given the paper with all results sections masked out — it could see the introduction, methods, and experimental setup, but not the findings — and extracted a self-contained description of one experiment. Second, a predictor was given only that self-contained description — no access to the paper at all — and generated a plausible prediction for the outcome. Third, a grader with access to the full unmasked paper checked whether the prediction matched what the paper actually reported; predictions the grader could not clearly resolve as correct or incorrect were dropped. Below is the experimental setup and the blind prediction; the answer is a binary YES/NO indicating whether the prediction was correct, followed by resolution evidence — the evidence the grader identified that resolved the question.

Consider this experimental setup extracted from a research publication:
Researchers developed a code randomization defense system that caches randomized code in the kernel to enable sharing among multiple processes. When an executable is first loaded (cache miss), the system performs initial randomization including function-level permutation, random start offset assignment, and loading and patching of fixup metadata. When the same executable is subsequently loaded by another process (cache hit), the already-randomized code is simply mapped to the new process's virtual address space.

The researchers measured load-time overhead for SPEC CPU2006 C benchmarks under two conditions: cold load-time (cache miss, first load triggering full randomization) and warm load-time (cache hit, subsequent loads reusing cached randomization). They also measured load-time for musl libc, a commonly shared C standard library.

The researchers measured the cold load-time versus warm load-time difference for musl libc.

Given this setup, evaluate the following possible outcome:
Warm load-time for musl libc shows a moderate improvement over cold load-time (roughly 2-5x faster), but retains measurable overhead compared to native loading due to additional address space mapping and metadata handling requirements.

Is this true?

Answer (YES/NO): NO